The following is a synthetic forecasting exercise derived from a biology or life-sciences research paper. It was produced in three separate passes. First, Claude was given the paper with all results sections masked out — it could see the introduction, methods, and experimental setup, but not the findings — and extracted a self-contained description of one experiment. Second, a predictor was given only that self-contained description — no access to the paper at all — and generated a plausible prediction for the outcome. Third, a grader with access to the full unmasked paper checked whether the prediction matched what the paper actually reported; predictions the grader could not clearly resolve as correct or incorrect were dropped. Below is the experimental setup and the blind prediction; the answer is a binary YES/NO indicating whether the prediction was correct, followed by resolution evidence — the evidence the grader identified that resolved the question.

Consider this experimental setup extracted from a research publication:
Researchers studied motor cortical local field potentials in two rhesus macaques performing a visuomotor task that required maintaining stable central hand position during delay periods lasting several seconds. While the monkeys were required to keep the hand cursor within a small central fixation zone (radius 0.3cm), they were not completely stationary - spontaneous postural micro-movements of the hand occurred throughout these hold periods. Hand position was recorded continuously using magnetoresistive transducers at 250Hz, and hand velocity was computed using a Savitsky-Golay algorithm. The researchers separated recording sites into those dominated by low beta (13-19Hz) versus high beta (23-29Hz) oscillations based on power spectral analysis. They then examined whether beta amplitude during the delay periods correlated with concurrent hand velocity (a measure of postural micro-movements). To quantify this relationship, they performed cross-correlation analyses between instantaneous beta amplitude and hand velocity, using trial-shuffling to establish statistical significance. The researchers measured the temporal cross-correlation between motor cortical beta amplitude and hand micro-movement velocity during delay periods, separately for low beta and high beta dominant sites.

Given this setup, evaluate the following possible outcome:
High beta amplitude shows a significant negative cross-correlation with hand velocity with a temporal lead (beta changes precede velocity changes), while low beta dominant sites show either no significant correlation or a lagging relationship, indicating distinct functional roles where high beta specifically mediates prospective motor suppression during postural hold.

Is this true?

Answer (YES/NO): NO